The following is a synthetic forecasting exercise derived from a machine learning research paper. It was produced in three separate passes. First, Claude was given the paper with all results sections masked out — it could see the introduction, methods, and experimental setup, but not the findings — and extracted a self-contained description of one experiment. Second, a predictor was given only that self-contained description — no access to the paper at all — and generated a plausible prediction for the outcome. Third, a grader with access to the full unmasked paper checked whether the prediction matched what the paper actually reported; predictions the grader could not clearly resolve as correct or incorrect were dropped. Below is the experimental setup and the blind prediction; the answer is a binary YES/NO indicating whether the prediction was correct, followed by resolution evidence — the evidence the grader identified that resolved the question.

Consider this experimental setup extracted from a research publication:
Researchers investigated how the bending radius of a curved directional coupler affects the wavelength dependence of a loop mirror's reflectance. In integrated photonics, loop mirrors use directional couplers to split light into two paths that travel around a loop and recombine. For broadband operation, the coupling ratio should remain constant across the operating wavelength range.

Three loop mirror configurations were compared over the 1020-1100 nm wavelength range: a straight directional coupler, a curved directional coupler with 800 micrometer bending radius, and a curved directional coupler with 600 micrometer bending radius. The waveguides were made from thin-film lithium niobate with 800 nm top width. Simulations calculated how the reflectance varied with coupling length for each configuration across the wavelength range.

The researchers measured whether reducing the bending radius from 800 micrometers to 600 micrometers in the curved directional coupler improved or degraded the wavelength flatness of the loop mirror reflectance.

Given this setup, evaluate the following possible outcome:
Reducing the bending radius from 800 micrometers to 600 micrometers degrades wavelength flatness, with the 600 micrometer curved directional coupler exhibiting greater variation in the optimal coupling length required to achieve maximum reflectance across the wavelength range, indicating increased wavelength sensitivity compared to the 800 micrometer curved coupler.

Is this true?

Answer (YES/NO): NO